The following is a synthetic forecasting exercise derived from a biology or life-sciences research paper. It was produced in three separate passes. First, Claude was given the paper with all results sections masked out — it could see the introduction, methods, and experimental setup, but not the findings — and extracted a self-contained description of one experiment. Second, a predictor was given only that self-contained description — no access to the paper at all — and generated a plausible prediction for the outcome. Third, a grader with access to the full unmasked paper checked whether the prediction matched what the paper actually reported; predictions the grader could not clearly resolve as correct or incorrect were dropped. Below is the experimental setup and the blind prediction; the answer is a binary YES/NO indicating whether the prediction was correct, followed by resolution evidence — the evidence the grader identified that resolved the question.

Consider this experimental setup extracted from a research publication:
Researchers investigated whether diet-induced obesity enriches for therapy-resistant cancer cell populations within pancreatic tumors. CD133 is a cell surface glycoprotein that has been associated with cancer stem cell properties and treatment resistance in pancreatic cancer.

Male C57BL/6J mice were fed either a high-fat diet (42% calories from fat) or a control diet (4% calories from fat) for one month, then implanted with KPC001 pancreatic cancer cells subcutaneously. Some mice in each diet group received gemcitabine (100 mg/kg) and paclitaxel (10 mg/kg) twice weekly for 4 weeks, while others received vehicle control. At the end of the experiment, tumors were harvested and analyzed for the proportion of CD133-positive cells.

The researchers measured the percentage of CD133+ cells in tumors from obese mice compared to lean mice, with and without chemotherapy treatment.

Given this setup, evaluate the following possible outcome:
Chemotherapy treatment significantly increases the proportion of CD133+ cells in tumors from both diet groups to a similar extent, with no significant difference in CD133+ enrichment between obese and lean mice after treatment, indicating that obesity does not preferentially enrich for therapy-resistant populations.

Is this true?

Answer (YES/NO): NO